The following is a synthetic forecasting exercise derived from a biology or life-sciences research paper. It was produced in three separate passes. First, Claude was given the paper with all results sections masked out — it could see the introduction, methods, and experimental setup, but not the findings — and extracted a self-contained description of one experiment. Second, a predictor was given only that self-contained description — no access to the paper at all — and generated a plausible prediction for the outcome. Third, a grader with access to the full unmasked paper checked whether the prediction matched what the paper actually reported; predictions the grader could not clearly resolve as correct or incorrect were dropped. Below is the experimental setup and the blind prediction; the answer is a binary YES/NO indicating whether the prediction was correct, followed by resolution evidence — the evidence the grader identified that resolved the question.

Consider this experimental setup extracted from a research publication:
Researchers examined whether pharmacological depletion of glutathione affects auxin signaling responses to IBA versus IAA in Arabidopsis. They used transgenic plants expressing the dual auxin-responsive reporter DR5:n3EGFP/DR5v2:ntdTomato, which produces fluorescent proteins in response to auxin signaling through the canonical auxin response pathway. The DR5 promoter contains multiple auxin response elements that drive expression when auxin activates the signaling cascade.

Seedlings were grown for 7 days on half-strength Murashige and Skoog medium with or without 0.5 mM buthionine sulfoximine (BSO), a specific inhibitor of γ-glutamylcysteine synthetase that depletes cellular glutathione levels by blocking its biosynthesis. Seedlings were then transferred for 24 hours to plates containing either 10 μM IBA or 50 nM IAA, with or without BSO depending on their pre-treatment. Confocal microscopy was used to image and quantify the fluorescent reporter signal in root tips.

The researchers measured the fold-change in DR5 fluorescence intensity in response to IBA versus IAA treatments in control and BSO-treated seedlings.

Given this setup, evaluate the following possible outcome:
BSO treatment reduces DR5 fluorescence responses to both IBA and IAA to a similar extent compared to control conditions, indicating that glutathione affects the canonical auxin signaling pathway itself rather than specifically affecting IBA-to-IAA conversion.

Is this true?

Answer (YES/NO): NO